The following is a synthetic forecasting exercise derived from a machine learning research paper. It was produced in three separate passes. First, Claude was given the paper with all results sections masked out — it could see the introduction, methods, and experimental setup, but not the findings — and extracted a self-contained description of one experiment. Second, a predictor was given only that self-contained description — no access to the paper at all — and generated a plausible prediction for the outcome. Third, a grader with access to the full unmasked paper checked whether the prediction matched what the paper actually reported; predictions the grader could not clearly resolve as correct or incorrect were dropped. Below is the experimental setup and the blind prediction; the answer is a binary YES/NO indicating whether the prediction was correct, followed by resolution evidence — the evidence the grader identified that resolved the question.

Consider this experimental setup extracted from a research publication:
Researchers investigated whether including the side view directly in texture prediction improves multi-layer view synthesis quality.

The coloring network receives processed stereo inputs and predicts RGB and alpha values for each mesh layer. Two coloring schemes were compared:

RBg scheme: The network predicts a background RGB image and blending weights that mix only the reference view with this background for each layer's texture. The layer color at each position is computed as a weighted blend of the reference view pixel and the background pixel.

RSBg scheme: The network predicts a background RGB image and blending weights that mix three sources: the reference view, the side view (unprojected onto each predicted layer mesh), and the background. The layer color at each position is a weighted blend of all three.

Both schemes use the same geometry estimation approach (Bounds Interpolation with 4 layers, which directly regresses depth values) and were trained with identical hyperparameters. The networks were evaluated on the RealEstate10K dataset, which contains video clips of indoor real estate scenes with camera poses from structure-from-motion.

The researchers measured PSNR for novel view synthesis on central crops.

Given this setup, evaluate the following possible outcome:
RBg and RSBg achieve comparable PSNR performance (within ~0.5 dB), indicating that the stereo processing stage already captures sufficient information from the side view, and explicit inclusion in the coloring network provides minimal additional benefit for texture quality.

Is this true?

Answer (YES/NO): NO